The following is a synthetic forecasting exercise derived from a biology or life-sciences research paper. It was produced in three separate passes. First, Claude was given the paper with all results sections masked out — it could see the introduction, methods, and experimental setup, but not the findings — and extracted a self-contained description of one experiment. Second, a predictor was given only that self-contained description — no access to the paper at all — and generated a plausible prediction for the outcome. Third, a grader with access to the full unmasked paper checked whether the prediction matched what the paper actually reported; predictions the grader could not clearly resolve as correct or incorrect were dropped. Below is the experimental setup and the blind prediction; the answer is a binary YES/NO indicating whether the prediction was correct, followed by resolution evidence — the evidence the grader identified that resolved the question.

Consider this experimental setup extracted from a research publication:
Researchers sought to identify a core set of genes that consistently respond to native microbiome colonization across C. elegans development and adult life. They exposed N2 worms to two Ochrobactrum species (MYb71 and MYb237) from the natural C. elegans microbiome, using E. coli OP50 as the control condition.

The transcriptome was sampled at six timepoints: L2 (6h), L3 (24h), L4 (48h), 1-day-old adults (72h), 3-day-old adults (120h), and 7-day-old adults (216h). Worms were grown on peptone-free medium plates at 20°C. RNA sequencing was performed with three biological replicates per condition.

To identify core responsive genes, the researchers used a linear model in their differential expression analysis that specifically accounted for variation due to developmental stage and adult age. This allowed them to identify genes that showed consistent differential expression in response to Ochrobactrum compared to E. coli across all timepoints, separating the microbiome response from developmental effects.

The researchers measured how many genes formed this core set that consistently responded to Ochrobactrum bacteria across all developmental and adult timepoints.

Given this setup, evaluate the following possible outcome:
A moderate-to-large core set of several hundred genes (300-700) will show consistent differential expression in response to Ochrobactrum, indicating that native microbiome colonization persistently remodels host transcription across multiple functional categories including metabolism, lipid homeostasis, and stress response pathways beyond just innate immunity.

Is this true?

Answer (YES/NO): NO